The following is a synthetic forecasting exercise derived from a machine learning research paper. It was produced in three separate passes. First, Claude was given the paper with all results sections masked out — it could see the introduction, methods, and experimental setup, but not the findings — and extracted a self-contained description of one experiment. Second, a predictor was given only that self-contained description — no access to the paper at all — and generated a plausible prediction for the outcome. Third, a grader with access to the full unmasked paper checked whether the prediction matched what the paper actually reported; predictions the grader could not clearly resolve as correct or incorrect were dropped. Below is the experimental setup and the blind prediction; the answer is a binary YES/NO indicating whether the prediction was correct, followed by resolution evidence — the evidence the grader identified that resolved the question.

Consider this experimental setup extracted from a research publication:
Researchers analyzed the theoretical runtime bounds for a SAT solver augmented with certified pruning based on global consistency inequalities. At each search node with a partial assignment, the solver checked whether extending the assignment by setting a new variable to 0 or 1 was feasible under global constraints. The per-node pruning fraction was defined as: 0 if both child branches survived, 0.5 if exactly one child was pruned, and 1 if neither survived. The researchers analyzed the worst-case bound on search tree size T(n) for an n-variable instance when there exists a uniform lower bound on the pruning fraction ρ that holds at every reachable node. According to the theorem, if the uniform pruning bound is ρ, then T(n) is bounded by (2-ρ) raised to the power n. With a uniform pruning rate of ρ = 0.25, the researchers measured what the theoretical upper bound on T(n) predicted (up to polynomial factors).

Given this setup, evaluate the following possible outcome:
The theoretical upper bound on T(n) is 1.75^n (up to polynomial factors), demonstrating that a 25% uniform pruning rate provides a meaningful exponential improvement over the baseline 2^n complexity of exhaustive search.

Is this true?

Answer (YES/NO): YES